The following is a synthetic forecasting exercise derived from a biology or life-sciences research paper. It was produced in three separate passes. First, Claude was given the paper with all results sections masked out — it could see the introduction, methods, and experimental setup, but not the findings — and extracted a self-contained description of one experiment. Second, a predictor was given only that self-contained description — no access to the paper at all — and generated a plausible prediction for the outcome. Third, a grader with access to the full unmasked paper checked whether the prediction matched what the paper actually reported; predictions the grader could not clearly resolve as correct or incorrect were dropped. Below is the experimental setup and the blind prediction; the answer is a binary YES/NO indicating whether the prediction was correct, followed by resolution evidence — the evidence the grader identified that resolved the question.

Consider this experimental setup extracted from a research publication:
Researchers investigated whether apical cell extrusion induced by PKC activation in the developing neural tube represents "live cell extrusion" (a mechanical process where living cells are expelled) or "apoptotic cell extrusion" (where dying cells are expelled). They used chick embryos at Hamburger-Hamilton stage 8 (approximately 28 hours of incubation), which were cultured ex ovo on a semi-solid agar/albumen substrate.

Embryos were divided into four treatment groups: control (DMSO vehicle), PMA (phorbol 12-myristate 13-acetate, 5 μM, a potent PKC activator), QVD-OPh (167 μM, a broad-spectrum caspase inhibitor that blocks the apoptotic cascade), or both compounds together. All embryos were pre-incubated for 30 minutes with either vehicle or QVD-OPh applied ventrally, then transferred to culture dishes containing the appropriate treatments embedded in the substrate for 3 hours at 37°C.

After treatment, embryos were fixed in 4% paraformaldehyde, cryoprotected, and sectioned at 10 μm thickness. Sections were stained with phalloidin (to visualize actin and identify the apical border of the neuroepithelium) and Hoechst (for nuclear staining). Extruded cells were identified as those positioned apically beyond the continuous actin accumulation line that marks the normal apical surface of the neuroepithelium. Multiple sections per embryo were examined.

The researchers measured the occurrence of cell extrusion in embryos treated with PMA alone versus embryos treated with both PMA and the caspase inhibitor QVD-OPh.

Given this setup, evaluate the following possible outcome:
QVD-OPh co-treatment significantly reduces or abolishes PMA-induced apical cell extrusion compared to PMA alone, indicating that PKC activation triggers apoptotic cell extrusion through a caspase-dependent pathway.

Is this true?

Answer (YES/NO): NO